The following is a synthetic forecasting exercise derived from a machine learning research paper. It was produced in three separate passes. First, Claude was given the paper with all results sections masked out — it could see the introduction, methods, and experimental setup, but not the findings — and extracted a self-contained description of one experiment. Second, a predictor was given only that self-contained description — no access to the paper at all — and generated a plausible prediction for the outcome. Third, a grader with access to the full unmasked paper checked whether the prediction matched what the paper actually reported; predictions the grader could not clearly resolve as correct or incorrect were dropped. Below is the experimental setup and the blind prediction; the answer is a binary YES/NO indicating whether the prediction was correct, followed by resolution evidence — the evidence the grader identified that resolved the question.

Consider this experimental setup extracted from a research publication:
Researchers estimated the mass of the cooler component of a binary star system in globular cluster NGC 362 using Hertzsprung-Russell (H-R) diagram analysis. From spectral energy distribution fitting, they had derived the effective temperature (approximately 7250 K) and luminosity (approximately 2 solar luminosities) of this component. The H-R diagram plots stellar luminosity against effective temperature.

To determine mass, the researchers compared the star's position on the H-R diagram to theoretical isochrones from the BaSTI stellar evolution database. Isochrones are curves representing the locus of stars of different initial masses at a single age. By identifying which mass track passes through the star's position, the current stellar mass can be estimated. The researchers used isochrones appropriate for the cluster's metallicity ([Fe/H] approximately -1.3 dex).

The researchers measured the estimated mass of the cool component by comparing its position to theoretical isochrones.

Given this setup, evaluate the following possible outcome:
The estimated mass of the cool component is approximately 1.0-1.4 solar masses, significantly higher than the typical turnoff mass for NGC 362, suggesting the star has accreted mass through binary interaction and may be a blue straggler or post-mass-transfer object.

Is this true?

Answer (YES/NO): NO